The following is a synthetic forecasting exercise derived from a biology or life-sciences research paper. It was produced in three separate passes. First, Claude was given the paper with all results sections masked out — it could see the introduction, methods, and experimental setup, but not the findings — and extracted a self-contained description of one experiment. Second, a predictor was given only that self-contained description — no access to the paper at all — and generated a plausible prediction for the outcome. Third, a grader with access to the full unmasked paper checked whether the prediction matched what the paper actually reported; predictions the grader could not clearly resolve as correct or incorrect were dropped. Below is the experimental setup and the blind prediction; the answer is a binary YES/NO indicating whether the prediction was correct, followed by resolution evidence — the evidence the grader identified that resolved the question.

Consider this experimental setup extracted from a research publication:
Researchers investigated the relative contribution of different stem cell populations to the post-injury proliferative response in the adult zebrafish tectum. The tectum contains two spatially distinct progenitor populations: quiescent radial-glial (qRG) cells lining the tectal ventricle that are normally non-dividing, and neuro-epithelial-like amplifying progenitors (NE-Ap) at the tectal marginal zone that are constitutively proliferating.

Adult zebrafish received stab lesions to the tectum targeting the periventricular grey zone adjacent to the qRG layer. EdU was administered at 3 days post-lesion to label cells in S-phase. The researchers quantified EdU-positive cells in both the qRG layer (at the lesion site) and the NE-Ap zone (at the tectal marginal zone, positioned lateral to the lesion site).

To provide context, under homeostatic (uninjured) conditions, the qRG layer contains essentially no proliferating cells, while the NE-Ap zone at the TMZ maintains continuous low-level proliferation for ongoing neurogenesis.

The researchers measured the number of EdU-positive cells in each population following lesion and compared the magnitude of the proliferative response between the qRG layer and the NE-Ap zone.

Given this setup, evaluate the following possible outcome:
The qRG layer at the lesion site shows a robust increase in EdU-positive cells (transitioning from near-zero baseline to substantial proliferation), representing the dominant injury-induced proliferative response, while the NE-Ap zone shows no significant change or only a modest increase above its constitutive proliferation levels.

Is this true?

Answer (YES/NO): NO